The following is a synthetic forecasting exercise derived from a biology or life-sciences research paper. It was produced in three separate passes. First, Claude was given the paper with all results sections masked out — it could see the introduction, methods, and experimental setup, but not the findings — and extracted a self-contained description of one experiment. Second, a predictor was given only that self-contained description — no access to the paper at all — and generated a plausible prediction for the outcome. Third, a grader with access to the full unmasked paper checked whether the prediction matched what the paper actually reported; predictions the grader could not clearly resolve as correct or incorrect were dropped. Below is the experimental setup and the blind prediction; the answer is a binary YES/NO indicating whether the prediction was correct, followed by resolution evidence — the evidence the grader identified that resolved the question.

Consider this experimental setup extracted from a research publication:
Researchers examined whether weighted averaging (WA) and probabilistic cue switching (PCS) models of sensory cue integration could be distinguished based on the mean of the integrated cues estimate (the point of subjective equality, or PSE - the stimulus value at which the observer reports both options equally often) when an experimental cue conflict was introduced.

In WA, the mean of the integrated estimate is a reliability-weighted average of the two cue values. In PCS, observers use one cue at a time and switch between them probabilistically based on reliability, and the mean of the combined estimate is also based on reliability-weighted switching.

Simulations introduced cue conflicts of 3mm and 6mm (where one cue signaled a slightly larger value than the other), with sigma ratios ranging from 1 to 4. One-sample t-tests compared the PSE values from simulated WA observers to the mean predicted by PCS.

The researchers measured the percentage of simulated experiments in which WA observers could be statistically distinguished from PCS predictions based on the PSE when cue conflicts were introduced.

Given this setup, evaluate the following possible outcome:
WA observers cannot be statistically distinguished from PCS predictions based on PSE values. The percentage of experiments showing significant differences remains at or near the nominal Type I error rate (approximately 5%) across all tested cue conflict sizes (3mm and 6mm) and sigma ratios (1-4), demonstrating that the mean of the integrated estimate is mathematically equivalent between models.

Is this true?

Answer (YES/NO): NO